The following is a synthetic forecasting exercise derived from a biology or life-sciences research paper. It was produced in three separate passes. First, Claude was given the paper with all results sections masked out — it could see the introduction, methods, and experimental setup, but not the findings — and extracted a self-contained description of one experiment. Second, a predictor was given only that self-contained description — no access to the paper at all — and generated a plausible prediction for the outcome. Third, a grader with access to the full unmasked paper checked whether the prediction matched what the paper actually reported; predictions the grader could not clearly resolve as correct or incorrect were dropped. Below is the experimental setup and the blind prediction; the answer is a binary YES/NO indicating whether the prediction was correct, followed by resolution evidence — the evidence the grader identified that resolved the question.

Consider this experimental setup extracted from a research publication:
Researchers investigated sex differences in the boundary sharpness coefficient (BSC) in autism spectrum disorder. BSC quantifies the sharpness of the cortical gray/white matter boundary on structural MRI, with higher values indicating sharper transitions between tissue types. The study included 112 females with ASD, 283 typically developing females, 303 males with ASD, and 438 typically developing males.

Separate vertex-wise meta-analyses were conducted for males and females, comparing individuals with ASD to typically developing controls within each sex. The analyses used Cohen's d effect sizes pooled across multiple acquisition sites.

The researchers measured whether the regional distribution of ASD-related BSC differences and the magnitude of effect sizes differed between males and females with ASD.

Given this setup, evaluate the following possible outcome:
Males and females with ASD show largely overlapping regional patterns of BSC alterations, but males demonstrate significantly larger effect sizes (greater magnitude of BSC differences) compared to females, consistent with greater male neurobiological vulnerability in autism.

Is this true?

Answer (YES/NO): NO